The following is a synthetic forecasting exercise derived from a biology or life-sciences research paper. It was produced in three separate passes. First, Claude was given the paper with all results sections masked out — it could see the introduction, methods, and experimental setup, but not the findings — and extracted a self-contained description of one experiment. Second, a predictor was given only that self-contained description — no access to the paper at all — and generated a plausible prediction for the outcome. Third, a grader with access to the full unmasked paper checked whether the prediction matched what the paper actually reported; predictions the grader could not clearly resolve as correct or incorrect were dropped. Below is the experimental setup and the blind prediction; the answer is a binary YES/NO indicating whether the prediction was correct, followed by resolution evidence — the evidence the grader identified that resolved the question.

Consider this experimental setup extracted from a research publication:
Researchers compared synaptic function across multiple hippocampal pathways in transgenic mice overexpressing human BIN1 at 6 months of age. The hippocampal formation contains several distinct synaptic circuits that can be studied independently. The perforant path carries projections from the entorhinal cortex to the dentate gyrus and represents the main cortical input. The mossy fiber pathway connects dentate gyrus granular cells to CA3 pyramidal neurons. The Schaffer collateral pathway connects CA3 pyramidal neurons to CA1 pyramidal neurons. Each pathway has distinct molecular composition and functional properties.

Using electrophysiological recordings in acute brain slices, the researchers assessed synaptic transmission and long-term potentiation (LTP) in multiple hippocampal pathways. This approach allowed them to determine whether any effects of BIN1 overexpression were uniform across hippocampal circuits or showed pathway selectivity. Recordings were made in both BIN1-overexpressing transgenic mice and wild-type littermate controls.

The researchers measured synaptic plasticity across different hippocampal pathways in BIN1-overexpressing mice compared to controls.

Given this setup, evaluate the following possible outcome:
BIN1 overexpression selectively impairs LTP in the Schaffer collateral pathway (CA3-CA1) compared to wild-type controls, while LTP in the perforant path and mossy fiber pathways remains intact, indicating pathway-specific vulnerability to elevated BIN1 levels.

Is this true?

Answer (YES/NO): NO